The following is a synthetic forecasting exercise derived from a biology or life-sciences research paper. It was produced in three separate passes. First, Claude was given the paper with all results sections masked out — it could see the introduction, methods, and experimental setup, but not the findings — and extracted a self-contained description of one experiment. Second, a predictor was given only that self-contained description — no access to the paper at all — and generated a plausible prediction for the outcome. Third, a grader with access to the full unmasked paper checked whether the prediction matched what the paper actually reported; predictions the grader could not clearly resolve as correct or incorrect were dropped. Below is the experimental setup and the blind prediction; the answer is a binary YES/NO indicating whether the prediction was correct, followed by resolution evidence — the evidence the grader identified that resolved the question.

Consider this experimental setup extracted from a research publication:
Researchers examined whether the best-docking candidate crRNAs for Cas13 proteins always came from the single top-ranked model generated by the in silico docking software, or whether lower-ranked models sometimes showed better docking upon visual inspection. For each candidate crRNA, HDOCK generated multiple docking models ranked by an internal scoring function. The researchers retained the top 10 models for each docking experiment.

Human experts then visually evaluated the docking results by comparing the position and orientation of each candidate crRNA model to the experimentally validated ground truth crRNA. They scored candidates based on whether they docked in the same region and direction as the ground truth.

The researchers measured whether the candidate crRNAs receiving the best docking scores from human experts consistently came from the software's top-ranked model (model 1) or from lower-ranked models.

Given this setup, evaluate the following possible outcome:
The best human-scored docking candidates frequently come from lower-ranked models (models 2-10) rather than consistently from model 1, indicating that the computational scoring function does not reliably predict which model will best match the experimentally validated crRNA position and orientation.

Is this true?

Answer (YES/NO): YES